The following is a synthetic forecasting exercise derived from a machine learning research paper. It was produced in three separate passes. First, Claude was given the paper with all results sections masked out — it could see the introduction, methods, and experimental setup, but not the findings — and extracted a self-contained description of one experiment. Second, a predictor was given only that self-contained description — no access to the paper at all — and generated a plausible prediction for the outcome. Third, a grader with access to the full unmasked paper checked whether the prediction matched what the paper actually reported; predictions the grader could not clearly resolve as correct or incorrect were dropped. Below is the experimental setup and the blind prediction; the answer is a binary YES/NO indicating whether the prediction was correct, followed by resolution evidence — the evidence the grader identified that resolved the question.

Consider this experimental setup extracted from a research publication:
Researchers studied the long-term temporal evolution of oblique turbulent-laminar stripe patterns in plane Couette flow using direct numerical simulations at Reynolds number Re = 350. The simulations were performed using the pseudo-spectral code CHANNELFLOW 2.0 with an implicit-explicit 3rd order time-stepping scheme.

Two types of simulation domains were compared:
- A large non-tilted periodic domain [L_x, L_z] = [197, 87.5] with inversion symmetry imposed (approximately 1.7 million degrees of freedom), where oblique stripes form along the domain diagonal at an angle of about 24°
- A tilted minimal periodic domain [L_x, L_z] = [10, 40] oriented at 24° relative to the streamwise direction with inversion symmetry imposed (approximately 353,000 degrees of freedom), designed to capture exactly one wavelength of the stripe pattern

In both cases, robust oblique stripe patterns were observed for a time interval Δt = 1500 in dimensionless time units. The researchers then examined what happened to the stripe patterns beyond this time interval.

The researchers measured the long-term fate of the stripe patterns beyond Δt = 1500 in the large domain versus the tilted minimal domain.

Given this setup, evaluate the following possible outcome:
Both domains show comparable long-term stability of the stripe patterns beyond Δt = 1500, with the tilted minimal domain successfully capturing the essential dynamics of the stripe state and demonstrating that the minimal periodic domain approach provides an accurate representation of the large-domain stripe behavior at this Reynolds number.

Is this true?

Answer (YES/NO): NO